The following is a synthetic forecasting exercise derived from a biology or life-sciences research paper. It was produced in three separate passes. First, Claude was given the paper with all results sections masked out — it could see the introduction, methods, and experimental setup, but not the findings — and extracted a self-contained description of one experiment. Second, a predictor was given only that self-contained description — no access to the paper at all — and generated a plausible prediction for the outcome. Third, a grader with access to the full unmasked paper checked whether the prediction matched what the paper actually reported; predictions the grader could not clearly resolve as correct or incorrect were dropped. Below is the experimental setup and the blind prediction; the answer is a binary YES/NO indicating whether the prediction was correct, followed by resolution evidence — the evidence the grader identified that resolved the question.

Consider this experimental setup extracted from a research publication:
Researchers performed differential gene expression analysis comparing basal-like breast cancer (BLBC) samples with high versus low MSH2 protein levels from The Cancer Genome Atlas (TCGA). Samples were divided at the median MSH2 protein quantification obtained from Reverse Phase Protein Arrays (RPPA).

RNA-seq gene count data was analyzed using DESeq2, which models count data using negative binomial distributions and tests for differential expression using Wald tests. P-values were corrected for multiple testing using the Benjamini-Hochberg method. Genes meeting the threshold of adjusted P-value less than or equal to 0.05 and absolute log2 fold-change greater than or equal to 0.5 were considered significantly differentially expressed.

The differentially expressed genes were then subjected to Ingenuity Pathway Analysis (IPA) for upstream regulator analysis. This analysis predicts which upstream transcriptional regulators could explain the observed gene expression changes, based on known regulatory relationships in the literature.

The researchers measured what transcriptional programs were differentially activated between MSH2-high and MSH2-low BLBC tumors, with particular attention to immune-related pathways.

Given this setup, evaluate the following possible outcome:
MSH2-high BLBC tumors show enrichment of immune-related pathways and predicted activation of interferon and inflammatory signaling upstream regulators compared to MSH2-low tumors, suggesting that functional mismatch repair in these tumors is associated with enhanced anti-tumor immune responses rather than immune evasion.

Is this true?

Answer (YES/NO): NO